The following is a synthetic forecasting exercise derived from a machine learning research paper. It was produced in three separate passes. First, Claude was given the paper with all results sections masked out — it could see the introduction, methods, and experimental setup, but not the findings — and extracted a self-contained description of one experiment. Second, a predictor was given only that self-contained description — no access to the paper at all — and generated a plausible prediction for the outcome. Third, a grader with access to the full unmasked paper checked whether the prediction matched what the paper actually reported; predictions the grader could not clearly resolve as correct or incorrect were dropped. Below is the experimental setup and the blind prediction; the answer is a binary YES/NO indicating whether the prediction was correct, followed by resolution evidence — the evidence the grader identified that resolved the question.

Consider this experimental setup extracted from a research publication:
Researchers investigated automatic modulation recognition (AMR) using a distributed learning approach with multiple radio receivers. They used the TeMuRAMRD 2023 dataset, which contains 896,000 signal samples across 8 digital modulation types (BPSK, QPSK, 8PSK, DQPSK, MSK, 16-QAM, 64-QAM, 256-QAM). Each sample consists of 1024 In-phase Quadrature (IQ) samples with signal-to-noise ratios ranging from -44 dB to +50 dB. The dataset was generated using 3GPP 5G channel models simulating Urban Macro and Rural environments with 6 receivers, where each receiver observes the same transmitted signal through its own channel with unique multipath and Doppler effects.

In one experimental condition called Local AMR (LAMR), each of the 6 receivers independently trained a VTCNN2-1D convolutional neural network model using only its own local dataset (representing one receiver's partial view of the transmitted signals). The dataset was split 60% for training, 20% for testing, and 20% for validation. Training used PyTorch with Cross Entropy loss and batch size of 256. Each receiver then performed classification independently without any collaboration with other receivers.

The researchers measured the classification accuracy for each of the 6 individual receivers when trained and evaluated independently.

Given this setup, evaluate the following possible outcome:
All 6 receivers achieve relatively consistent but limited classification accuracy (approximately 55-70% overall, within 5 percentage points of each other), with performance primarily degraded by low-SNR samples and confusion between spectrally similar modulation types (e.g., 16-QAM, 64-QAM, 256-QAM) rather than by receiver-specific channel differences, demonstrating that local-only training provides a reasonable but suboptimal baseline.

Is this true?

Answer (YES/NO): NO